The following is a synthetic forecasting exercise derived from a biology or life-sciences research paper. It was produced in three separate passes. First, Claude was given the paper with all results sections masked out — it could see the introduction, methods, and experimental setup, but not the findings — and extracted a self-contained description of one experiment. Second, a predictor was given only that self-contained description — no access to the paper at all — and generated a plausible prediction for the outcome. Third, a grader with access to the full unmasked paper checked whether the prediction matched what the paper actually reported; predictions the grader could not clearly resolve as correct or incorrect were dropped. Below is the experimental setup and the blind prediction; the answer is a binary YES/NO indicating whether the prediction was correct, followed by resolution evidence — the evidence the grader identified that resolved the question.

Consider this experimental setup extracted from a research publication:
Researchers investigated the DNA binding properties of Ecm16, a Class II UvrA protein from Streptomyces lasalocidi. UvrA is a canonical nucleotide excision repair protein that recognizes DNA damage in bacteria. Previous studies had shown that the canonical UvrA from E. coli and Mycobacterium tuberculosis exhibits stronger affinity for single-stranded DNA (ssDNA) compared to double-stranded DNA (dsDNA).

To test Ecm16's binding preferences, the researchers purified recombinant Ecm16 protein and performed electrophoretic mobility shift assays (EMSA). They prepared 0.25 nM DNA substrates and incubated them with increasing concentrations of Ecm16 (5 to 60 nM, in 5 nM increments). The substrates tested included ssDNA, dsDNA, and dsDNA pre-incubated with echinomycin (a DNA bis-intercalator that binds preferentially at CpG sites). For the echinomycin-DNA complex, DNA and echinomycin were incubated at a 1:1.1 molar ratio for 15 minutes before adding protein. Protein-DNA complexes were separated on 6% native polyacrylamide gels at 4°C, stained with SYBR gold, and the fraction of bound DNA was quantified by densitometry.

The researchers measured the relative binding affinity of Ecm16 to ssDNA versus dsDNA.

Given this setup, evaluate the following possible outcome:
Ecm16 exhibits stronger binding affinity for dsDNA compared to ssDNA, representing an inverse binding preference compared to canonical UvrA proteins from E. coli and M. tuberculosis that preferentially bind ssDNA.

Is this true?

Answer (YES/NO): YES